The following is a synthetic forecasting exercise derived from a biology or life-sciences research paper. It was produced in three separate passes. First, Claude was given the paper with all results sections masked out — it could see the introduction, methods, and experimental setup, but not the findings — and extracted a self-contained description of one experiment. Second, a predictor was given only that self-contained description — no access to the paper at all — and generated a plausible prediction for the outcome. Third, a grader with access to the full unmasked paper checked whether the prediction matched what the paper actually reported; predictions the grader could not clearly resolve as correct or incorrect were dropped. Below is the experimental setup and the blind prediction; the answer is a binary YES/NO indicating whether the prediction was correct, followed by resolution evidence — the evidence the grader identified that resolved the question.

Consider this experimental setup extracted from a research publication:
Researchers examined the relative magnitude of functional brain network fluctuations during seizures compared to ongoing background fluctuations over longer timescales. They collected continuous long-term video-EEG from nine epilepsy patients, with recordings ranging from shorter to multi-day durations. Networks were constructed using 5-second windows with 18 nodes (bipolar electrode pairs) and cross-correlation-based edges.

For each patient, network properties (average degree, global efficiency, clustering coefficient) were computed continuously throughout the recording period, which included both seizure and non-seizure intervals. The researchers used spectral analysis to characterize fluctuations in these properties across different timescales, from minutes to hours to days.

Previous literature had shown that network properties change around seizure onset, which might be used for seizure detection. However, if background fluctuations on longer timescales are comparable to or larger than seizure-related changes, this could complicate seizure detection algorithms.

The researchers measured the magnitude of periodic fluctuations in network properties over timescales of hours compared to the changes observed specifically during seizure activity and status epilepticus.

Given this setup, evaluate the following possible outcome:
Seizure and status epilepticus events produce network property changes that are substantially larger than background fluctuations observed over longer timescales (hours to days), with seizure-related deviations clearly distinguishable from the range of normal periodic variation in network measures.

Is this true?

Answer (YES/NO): NO